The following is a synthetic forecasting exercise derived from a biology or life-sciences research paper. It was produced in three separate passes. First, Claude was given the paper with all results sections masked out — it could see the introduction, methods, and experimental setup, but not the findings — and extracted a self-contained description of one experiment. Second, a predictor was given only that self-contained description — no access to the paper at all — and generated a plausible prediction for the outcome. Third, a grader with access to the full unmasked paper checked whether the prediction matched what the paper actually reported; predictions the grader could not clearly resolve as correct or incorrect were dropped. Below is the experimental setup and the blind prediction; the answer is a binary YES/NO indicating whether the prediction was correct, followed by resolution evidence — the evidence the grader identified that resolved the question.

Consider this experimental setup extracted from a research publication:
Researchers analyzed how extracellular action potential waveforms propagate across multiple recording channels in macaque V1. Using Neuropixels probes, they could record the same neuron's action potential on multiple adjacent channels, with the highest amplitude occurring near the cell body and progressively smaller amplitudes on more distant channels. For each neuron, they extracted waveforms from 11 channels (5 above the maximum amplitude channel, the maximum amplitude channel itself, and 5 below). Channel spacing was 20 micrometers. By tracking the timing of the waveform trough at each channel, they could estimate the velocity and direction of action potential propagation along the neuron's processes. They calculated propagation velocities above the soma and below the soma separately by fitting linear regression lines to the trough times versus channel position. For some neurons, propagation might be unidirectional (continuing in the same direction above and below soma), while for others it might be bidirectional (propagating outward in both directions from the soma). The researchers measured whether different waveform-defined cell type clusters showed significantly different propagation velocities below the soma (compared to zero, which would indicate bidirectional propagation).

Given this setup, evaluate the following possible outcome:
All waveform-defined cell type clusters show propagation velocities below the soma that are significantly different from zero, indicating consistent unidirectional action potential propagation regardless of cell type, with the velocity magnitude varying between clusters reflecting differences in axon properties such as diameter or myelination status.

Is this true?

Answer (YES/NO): NO